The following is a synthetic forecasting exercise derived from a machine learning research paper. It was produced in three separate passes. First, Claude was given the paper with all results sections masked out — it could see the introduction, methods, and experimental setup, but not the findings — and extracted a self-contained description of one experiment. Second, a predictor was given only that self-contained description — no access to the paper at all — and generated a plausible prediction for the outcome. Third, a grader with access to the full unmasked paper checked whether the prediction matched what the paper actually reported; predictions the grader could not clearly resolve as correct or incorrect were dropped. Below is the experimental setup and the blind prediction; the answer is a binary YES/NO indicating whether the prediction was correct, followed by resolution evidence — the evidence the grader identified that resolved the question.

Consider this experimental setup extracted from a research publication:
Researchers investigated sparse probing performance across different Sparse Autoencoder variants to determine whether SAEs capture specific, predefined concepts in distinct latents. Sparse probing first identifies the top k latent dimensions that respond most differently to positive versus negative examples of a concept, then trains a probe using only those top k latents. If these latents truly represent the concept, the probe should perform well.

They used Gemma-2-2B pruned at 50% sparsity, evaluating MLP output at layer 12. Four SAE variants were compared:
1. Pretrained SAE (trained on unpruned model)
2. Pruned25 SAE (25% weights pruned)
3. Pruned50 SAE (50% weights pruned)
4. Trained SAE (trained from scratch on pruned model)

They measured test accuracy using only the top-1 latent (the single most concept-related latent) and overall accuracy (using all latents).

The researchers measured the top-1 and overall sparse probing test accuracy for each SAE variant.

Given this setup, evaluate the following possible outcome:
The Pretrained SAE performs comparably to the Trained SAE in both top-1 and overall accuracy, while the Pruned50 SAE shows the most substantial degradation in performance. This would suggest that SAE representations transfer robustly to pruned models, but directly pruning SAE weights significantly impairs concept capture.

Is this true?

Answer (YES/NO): NO